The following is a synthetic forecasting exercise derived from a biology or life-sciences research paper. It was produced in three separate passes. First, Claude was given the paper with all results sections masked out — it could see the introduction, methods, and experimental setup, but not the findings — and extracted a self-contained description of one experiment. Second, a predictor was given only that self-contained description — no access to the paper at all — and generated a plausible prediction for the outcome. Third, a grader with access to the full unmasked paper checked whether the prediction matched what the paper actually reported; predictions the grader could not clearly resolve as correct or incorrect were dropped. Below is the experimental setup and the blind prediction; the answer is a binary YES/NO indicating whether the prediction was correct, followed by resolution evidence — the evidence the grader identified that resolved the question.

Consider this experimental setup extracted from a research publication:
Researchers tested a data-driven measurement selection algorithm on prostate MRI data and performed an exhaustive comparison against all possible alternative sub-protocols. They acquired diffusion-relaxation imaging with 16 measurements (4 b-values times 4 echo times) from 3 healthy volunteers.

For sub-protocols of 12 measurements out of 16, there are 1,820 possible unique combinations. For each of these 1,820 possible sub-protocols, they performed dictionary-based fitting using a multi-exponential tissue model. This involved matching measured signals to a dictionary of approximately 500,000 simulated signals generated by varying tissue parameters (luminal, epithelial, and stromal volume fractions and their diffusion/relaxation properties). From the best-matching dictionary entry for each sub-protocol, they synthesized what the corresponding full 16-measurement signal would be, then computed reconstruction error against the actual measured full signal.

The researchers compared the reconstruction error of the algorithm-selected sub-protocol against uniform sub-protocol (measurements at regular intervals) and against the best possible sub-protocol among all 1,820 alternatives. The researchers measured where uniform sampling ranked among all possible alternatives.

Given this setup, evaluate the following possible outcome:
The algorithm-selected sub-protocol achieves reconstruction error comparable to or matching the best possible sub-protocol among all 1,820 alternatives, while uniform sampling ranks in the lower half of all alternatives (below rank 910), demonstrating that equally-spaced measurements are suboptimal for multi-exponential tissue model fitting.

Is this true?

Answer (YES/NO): NO